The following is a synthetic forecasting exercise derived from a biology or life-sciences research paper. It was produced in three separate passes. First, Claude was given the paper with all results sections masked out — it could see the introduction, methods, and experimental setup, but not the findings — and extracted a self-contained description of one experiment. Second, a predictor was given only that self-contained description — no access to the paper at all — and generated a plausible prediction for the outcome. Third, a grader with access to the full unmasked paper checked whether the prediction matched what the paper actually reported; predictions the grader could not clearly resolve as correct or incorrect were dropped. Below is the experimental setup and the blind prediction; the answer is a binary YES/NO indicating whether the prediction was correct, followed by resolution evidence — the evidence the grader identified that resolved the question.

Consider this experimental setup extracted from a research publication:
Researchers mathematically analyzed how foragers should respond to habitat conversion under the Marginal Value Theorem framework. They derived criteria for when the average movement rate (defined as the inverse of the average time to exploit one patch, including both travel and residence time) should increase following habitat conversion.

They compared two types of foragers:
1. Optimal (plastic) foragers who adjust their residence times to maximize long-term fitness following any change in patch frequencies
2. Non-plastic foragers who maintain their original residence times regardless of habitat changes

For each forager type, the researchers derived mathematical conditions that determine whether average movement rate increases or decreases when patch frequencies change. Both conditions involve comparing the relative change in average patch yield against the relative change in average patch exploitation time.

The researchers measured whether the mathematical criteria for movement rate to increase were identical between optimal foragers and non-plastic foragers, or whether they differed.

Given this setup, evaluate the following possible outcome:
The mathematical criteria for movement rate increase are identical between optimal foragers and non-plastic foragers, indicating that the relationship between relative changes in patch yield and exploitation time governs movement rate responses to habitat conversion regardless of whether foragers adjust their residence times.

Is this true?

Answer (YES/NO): NO